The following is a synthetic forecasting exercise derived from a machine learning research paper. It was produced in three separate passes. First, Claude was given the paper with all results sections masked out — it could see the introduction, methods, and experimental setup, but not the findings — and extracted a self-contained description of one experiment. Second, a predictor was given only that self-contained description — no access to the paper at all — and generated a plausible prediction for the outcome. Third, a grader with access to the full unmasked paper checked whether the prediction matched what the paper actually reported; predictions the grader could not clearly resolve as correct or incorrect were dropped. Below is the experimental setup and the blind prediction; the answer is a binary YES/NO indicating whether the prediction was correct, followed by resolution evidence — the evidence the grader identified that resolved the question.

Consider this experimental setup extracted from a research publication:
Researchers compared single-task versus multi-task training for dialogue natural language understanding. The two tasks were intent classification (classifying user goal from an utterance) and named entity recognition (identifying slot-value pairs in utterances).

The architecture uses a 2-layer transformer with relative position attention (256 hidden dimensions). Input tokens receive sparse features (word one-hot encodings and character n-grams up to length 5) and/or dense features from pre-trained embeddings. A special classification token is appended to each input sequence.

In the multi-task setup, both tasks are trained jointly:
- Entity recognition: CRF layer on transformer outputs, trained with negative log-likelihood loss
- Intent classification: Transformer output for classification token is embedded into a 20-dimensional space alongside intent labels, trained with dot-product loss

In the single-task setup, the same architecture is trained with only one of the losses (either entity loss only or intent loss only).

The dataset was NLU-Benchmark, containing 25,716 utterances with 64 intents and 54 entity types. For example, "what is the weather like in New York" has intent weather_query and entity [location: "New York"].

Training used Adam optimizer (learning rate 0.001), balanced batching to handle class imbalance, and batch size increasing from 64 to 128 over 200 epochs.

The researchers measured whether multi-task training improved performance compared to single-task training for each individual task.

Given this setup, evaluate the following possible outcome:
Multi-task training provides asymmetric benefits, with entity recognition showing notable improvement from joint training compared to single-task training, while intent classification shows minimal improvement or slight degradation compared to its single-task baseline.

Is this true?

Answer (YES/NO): YES